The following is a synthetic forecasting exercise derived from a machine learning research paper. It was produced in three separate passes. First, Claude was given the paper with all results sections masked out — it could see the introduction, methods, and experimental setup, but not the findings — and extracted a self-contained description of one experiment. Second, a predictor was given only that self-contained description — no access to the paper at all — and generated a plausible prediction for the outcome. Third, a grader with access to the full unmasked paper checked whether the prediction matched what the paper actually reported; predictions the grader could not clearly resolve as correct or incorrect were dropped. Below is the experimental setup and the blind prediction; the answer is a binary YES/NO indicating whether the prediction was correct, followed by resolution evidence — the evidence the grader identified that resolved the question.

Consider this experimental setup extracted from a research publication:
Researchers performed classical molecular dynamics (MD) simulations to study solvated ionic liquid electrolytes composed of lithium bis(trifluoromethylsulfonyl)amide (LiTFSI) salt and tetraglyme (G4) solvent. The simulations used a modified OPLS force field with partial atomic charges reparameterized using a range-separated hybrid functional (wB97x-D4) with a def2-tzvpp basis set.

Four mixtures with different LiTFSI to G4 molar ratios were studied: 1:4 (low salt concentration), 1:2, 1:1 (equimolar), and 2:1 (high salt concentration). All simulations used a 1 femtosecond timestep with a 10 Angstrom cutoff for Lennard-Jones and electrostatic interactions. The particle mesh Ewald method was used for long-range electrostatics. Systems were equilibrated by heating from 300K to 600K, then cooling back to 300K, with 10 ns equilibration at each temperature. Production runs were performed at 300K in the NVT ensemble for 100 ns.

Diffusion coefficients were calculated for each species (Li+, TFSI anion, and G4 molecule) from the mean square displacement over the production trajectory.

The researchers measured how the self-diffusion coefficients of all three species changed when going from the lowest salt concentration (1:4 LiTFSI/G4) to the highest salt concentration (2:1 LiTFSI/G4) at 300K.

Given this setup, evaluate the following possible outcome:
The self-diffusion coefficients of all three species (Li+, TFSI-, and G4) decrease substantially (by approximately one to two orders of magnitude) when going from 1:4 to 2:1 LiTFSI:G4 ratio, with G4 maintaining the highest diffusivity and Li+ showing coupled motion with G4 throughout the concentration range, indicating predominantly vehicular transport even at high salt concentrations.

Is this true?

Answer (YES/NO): NO